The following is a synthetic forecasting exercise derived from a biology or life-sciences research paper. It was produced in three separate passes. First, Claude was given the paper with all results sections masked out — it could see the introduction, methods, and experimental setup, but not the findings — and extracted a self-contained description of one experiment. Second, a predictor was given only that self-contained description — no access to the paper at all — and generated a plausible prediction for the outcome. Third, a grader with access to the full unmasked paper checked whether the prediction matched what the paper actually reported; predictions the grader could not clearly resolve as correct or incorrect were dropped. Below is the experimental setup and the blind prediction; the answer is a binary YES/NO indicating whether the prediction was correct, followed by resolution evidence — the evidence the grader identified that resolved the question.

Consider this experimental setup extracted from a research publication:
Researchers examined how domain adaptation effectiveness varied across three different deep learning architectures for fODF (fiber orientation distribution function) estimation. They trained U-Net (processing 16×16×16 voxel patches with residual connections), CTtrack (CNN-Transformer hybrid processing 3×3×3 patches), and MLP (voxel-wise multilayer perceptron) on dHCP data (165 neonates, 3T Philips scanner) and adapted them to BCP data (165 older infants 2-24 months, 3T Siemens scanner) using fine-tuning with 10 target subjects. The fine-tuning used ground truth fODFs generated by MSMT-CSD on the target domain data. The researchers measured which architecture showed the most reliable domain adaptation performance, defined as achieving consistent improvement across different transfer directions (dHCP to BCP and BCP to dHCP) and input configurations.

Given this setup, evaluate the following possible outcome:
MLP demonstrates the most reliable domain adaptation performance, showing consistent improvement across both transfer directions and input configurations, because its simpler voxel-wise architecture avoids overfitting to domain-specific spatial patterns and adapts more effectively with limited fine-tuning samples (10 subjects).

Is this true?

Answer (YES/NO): NO